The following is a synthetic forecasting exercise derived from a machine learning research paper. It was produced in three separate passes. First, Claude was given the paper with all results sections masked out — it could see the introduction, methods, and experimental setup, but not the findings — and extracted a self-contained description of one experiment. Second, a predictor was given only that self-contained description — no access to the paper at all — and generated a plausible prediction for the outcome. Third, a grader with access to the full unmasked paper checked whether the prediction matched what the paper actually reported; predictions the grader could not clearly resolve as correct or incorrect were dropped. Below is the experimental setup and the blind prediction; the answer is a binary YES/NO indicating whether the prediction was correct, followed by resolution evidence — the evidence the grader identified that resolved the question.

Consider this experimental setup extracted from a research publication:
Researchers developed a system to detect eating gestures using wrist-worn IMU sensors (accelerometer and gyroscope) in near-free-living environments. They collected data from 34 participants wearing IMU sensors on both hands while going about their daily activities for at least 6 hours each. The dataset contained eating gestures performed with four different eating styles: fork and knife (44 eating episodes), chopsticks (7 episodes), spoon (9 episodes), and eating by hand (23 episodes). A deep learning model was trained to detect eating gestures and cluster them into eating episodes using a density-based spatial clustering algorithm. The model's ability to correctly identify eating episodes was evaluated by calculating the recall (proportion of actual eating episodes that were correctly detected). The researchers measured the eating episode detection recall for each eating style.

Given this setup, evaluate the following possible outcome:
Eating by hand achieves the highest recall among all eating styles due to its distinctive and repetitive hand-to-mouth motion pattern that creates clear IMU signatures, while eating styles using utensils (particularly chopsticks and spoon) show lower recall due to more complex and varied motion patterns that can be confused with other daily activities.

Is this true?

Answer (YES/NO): NO